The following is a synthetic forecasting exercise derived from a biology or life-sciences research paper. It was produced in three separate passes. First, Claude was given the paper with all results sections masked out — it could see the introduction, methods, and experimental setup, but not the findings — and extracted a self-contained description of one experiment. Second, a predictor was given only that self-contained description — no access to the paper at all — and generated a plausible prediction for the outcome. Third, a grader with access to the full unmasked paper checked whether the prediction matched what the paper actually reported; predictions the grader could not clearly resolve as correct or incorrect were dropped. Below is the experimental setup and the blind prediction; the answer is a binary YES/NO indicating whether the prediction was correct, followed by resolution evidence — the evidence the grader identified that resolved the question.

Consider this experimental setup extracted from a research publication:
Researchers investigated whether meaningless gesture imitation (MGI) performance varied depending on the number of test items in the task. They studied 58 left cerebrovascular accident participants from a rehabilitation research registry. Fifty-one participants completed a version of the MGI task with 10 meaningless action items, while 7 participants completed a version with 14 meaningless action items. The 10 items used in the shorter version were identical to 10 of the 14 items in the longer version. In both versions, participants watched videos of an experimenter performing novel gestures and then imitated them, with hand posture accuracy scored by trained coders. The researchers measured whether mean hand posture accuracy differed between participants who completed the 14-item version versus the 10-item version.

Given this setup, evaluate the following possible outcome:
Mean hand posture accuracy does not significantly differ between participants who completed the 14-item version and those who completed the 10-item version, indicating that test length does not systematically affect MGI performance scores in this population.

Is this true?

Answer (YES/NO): YES